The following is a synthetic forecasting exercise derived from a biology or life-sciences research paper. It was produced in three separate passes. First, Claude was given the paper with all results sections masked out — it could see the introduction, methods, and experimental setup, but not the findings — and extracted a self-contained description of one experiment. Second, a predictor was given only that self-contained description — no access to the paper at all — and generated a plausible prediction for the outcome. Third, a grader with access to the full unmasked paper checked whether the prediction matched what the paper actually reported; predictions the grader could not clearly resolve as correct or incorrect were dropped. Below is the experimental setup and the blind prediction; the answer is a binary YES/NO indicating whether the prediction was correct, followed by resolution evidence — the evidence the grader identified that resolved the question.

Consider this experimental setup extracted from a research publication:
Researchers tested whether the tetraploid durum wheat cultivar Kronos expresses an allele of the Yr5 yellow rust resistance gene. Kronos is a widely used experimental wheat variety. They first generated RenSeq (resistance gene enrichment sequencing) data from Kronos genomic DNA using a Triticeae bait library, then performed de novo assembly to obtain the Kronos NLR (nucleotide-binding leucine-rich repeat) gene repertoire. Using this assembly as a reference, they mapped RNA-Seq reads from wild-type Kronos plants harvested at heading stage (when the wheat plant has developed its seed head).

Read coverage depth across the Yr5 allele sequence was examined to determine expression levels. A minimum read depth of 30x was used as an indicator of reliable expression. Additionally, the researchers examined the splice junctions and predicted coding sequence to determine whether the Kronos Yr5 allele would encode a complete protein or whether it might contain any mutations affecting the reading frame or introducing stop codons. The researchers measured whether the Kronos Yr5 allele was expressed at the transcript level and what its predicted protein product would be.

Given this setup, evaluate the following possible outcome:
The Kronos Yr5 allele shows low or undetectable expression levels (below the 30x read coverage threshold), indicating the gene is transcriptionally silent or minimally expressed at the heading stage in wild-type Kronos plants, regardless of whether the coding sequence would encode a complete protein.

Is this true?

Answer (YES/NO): NO